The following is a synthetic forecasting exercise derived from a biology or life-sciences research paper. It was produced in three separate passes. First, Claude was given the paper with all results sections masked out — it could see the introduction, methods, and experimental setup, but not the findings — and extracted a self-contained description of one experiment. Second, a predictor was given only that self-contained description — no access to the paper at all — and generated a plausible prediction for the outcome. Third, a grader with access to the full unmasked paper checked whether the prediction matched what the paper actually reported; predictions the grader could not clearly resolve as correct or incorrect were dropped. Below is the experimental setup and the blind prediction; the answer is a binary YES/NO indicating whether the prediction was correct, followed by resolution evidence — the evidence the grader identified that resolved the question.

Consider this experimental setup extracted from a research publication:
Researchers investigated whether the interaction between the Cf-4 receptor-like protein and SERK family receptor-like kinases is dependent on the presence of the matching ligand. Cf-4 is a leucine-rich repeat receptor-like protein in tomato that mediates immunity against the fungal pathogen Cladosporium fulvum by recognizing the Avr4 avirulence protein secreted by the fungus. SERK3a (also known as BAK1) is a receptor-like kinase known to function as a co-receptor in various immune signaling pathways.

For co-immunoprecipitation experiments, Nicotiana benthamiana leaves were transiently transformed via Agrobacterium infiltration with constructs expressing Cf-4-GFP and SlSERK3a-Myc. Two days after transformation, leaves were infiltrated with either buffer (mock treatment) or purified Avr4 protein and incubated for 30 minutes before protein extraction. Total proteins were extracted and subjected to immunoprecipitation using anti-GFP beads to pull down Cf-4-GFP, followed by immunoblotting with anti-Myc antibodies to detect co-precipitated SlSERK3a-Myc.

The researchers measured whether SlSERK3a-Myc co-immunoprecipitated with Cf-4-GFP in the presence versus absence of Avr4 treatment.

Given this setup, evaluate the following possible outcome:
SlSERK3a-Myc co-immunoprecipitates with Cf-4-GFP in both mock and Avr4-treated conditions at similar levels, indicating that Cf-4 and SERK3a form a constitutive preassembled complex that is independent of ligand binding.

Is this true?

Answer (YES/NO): NO